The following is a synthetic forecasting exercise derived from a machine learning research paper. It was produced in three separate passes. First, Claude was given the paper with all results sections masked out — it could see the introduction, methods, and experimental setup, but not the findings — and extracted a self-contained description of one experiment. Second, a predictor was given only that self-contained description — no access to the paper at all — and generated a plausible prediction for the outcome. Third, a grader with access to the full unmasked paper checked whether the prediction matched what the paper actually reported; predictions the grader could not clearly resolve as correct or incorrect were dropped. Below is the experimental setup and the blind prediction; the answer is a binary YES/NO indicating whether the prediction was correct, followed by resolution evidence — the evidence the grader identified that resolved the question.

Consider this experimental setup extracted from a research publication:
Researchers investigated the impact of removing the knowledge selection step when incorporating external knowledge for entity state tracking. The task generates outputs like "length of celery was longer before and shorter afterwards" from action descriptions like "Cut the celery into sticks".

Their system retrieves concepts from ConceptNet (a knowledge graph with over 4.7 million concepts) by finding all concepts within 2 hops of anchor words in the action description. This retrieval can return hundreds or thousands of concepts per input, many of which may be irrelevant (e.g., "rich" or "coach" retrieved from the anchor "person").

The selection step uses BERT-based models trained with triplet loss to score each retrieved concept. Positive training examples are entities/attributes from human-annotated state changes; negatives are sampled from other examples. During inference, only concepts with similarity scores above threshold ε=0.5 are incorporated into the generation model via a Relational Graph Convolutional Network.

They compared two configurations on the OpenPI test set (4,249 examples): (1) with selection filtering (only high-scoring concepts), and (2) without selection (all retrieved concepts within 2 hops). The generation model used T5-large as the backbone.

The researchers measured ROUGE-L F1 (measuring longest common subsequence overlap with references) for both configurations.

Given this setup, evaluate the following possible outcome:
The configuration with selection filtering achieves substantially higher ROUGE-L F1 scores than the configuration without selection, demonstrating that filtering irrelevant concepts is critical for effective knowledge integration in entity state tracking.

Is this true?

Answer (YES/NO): NO